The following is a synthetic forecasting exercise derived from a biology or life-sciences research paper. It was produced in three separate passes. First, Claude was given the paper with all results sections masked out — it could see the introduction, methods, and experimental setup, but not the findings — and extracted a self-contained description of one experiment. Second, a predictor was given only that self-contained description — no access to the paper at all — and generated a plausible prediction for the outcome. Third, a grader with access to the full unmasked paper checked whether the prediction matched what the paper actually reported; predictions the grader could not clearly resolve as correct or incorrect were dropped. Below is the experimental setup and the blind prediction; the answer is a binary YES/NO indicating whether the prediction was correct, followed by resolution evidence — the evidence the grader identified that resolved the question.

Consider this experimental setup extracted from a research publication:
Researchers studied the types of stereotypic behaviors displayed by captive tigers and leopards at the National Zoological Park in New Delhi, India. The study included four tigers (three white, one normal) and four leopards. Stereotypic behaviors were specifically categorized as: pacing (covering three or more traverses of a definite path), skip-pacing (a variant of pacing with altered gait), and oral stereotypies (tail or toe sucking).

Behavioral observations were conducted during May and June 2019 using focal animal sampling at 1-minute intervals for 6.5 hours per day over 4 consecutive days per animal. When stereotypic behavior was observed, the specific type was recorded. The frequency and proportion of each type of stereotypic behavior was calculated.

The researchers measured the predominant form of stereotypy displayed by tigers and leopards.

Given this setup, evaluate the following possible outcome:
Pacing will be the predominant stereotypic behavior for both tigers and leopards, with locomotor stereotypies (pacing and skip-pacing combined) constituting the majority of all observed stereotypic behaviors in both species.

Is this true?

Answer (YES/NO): YES